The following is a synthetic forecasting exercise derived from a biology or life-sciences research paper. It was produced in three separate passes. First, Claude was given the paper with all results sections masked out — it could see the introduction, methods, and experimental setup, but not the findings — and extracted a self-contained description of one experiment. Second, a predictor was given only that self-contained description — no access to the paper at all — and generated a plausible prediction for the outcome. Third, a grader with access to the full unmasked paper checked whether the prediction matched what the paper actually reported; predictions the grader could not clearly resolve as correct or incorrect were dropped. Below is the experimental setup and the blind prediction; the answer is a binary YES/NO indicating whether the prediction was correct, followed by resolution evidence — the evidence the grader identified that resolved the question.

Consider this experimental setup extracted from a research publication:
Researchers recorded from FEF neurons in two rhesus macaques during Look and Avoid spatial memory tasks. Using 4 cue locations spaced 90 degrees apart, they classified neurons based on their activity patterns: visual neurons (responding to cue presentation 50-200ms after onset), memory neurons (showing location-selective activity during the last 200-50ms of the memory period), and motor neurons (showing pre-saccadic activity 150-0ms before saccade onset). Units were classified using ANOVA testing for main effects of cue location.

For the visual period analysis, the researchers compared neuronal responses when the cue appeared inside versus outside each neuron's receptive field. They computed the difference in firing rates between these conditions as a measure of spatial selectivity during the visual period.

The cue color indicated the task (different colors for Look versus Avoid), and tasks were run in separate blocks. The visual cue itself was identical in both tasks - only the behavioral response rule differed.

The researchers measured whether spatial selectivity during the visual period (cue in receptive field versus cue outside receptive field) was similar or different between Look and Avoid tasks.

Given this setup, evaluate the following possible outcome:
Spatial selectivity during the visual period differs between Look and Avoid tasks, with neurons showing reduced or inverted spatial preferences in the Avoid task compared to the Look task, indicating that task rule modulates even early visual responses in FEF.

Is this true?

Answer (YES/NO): NO